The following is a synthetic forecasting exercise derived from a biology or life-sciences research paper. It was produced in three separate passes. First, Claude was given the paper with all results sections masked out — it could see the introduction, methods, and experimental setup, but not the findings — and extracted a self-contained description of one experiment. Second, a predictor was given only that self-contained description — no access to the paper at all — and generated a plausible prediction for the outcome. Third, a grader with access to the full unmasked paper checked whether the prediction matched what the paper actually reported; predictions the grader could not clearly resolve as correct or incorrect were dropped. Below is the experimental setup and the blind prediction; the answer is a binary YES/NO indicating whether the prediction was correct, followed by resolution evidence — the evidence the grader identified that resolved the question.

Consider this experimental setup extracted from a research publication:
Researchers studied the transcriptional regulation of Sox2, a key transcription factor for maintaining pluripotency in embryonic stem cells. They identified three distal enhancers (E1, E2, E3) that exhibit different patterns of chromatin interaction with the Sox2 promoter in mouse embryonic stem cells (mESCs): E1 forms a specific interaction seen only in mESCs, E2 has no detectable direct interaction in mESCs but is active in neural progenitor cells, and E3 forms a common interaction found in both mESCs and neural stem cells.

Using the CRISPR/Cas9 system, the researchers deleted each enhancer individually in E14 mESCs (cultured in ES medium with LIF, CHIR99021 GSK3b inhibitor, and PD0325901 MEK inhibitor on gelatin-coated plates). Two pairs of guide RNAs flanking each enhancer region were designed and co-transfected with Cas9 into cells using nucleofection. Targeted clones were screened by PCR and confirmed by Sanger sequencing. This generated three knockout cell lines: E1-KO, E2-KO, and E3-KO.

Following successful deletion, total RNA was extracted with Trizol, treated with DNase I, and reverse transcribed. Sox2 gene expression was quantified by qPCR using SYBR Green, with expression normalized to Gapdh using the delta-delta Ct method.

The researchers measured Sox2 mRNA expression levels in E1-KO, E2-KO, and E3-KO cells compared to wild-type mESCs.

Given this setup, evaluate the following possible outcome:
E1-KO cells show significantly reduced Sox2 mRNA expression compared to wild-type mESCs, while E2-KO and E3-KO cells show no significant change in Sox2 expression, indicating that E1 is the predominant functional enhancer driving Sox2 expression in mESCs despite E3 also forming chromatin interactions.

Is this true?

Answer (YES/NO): NO